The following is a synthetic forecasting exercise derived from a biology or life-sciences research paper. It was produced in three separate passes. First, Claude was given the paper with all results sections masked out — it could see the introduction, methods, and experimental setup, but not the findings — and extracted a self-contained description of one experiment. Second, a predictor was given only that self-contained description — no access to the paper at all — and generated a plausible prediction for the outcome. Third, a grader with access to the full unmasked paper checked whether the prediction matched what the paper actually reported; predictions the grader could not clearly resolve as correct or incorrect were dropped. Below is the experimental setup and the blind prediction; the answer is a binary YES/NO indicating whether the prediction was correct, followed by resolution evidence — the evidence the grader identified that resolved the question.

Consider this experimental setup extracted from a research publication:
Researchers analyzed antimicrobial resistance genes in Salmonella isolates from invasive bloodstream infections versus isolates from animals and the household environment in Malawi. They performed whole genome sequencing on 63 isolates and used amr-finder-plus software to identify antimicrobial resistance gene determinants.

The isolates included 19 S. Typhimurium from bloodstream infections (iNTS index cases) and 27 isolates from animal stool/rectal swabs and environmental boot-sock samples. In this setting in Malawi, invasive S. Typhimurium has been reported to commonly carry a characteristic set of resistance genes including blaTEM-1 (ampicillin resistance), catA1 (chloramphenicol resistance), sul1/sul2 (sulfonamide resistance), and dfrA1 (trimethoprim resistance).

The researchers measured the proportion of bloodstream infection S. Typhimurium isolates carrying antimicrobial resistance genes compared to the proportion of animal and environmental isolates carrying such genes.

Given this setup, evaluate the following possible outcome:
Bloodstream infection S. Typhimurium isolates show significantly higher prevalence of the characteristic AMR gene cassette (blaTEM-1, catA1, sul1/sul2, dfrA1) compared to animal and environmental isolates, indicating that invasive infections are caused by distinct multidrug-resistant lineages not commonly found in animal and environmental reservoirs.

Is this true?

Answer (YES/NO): NO